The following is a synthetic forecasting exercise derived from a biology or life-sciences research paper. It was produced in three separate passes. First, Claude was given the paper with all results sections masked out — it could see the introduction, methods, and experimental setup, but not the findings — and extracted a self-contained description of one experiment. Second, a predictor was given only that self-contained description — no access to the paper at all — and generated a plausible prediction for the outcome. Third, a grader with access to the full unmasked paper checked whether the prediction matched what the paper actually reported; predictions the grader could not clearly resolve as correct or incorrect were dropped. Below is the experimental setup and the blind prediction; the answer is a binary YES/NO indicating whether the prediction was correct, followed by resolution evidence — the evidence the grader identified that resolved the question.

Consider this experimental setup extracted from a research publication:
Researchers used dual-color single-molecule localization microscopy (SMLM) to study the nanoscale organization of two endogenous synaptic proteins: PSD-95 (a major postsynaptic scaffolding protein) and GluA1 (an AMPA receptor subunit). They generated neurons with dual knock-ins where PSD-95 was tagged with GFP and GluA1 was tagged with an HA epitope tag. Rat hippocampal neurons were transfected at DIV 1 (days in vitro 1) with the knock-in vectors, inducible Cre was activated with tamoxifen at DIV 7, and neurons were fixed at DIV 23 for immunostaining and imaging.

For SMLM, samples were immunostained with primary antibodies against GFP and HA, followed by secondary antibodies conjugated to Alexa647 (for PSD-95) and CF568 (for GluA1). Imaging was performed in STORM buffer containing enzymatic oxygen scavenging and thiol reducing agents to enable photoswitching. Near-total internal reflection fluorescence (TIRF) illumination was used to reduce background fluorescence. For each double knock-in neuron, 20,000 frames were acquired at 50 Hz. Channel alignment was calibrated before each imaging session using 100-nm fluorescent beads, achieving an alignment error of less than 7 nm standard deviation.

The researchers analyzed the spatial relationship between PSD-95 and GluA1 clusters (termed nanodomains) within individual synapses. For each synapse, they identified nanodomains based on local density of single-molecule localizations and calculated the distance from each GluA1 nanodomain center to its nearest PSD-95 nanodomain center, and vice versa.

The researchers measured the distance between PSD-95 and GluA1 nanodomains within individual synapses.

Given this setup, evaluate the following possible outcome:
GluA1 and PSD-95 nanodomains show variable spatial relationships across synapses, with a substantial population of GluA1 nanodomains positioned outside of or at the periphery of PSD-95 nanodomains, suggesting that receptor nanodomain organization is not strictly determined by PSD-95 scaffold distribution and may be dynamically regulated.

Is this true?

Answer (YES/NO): NO